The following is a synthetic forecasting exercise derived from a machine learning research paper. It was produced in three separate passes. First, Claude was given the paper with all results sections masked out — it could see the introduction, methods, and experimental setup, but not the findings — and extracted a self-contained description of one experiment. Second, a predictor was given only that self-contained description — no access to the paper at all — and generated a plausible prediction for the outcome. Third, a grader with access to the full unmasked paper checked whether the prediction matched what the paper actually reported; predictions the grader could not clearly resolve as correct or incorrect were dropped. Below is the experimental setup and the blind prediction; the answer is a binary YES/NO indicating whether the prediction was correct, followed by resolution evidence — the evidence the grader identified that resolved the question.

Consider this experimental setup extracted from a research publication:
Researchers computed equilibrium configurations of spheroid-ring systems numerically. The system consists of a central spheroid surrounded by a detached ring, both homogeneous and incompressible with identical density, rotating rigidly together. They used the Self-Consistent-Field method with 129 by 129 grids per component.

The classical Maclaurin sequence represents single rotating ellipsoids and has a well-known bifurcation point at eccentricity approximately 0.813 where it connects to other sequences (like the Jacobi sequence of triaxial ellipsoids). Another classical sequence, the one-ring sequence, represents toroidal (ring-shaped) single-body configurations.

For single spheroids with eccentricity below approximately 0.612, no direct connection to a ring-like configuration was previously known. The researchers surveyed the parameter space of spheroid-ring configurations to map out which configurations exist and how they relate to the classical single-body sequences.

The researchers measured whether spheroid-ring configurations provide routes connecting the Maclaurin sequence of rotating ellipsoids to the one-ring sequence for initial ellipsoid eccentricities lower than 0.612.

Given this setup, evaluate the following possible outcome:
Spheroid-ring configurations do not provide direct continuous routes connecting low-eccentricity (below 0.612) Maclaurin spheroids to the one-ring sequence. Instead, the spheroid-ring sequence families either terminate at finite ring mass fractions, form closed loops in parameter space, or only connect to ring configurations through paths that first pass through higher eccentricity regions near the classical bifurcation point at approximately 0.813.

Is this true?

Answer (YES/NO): NO